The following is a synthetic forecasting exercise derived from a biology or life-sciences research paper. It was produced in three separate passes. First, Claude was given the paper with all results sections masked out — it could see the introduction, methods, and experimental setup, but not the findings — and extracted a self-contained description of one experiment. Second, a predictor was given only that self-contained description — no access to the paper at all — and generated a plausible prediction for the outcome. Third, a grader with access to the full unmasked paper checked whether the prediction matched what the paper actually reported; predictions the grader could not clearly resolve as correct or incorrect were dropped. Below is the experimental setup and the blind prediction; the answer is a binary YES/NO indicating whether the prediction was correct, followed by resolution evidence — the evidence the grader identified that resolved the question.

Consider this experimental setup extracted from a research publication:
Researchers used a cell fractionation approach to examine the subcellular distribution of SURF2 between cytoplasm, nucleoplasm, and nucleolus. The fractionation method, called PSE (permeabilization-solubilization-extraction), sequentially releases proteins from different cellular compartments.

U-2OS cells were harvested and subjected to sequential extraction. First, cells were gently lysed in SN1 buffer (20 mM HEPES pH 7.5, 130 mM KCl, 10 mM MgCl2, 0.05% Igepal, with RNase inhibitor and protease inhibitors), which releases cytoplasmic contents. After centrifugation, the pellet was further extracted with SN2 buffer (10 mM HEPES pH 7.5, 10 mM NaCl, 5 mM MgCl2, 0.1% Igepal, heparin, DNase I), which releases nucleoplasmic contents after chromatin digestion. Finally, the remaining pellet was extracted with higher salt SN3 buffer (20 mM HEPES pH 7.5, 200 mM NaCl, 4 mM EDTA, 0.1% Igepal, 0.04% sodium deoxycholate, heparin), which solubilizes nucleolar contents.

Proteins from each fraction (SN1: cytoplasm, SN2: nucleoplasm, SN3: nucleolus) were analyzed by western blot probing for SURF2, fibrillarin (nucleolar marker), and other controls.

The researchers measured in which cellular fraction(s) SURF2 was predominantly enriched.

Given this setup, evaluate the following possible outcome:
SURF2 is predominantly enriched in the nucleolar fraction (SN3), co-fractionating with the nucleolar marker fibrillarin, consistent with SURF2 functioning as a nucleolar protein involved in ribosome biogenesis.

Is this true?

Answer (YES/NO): NO